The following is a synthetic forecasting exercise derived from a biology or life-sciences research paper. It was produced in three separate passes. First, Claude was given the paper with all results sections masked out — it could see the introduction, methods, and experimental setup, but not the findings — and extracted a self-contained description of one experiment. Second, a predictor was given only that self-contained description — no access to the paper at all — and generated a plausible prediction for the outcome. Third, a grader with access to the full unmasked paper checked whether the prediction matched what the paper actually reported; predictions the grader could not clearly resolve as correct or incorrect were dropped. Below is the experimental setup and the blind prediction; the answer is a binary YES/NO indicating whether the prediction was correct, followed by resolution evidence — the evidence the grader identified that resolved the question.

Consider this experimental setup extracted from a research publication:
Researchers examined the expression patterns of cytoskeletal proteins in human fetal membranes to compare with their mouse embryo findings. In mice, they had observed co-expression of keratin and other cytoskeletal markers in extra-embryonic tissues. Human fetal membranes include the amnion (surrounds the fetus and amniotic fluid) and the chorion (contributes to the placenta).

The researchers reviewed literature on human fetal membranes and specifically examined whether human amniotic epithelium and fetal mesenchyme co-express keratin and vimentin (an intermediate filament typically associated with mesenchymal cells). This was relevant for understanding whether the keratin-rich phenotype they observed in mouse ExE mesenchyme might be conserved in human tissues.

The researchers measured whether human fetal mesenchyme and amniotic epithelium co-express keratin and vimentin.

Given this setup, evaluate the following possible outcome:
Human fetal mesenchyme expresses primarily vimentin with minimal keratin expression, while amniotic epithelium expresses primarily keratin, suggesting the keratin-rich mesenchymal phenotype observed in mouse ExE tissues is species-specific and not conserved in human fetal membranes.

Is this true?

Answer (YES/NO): NO